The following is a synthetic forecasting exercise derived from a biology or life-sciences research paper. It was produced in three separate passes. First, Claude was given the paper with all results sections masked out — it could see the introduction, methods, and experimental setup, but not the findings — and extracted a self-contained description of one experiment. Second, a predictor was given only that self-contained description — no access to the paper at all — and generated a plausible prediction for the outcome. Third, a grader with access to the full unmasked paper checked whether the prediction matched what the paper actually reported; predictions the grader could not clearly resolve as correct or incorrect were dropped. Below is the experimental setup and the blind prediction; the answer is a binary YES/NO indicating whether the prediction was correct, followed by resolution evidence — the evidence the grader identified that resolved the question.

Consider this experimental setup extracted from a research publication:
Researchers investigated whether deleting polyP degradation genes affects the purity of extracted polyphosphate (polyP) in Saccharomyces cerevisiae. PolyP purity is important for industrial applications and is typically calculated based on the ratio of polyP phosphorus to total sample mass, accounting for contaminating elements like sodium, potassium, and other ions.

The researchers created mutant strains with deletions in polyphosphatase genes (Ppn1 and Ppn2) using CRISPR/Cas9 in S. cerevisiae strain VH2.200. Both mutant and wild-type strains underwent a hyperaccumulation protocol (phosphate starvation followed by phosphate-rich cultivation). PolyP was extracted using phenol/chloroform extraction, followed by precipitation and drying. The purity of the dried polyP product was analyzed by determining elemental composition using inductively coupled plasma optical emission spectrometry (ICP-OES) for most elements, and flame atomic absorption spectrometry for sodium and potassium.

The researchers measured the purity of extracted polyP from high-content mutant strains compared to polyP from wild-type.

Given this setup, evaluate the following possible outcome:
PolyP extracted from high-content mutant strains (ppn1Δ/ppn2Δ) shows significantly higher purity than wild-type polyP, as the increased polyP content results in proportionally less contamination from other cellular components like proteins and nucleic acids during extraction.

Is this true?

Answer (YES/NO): NO